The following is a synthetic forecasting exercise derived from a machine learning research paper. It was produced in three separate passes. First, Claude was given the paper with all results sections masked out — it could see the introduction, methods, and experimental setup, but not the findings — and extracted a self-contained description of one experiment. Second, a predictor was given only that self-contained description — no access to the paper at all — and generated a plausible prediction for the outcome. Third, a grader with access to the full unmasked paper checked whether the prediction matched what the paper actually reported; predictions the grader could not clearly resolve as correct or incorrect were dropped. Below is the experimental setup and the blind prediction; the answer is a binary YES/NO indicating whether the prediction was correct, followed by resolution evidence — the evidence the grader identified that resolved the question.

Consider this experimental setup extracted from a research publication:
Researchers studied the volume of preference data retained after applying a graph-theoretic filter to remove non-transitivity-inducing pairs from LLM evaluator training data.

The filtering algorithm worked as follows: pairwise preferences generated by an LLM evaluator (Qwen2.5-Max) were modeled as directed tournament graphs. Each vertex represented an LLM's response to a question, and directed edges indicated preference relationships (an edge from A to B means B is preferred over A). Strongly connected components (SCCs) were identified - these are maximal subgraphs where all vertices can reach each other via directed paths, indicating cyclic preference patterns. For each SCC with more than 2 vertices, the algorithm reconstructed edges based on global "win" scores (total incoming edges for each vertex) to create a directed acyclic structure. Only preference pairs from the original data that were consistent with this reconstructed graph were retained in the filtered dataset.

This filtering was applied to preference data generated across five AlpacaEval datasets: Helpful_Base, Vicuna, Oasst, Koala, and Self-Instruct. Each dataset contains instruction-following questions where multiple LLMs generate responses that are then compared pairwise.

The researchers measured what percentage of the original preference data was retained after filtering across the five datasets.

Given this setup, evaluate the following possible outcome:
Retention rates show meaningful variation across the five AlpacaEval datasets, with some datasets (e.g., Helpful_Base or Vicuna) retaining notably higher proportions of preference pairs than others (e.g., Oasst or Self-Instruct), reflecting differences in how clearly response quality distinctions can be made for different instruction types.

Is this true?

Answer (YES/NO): NO